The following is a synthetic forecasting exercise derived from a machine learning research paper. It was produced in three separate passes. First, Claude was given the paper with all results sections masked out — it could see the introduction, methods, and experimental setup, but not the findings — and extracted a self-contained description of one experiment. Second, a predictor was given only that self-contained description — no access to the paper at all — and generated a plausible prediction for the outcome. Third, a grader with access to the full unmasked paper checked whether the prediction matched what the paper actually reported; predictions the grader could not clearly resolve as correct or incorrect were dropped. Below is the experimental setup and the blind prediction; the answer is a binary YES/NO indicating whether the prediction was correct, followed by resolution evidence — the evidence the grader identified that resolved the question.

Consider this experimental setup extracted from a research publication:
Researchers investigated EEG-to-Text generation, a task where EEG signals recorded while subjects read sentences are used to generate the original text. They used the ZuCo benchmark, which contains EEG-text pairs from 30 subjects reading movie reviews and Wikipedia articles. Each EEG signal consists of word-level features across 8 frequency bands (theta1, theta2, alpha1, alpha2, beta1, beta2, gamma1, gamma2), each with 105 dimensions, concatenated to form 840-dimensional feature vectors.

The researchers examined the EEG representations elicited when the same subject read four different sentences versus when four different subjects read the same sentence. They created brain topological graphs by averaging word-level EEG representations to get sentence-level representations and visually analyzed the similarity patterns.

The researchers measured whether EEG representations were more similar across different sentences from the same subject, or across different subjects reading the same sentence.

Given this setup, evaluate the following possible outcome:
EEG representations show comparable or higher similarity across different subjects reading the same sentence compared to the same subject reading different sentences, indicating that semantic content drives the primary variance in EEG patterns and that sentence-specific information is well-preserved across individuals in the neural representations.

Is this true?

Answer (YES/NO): NO